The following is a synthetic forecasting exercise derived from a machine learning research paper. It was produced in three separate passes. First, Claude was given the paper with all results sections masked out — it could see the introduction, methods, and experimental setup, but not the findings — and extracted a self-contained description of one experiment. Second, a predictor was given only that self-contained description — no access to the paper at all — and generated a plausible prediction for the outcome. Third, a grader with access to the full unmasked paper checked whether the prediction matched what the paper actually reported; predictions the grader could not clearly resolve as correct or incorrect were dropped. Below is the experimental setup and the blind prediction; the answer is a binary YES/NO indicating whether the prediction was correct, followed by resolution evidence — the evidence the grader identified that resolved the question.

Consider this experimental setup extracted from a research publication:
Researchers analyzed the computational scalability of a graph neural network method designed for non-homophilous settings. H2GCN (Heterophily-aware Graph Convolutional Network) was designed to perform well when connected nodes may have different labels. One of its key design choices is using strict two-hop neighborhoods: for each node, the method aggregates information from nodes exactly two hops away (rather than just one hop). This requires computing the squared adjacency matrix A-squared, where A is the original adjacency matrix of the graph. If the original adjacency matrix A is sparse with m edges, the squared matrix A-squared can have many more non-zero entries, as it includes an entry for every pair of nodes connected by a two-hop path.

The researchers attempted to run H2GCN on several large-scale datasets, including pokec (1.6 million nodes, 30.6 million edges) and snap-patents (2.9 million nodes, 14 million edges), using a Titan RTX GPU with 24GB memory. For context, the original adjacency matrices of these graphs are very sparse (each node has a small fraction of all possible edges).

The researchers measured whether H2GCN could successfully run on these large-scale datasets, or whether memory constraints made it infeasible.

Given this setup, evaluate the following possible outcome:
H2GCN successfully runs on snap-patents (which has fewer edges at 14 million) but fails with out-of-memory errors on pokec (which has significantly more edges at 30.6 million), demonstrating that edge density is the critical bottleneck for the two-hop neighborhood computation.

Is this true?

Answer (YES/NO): NO